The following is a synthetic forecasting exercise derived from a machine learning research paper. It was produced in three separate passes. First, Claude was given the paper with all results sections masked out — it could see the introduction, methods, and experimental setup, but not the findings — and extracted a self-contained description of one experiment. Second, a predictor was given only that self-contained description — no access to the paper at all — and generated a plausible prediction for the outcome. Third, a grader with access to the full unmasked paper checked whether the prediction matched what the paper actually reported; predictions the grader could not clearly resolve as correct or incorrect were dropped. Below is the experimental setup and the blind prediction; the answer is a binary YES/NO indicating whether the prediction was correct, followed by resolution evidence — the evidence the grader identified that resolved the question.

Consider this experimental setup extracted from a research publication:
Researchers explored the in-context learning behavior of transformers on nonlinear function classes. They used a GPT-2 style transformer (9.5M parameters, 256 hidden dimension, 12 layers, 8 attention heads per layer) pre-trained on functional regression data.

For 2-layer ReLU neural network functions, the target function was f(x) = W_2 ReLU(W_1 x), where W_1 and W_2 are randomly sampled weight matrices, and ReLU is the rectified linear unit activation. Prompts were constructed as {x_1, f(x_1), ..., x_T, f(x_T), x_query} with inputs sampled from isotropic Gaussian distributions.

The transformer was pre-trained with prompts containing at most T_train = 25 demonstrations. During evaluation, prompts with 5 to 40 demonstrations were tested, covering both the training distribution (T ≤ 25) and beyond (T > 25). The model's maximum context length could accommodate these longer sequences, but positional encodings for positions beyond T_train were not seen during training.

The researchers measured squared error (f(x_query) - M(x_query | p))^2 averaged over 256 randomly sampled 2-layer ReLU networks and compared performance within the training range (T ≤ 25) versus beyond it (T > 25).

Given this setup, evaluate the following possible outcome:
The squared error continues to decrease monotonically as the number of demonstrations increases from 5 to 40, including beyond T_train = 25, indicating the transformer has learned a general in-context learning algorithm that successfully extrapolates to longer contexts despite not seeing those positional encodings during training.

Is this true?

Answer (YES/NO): NO